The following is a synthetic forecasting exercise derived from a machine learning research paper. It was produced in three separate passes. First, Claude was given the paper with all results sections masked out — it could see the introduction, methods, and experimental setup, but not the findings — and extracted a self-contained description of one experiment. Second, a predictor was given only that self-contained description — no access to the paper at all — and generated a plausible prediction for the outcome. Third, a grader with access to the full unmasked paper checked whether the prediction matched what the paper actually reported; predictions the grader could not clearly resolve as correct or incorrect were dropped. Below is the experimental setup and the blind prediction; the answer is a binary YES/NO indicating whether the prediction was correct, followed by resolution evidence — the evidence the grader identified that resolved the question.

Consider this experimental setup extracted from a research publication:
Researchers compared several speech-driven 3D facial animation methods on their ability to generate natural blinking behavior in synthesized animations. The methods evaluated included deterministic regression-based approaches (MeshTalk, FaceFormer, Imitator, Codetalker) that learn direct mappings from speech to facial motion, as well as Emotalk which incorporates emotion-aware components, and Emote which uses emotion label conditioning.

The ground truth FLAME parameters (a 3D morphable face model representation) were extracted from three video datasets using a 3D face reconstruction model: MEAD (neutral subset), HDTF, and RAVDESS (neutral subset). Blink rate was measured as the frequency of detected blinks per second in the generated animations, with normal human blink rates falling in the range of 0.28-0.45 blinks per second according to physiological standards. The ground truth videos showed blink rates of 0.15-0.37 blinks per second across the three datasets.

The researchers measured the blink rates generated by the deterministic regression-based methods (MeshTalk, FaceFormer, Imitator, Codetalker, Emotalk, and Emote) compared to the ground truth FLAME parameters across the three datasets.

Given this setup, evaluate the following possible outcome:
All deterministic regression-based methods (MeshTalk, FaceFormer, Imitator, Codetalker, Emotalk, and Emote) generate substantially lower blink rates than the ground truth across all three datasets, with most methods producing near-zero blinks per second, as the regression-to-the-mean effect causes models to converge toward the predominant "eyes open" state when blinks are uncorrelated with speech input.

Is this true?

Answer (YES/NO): YES